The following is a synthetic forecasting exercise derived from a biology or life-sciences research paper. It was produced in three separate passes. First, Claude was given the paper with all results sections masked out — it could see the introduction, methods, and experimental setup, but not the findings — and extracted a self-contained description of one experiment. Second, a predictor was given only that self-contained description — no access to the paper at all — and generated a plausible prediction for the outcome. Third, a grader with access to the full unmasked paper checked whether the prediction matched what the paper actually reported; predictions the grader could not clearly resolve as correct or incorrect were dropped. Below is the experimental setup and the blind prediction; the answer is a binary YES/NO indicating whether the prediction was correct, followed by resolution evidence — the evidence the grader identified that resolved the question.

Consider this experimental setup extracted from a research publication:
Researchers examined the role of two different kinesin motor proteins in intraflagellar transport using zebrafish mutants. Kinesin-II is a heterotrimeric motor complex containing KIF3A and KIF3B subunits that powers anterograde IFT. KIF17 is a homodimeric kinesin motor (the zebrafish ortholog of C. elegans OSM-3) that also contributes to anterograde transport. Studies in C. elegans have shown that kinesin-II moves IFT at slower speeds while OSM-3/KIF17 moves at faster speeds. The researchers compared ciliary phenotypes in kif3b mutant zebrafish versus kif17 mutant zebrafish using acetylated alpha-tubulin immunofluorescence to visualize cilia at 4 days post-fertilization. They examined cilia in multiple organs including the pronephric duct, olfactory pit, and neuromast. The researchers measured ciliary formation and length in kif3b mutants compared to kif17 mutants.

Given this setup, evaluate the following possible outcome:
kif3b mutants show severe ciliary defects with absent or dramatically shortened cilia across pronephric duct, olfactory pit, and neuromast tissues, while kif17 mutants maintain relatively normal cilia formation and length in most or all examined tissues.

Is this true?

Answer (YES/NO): NO